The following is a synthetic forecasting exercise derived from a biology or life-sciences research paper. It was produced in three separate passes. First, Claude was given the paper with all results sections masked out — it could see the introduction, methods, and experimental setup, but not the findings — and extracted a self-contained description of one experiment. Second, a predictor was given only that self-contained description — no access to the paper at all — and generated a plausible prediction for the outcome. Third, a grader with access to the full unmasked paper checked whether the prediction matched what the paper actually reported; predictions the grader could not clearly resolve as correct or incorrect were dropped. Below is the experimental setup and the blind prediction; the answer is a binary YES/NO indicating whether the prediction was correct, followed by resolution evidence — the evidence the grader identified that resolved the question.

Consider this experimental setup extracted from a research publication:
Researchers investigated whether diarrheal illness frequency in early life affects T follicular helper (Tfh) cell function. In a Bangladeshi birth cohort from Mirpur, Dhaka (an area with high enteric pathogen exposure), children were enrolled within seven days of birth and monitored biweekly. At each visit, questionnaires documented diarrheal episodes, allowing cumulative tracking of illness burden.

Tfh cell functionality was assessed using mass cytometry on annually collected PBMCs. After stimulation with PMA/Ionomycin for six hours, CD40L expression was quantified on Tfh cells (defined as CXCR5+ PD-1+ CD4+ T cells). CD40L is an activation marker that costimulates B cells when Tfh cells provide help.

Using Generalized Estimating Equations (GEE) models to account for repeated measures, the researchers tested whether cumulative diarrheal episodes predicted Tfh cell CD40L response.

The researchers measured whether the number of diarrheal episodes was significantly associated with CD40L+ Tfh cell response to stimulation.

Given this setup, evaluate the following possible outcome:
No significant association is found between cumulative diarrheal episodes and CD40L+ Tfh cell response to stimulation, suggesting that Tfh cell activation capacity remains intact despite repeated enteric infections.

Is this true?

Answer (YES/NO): NO